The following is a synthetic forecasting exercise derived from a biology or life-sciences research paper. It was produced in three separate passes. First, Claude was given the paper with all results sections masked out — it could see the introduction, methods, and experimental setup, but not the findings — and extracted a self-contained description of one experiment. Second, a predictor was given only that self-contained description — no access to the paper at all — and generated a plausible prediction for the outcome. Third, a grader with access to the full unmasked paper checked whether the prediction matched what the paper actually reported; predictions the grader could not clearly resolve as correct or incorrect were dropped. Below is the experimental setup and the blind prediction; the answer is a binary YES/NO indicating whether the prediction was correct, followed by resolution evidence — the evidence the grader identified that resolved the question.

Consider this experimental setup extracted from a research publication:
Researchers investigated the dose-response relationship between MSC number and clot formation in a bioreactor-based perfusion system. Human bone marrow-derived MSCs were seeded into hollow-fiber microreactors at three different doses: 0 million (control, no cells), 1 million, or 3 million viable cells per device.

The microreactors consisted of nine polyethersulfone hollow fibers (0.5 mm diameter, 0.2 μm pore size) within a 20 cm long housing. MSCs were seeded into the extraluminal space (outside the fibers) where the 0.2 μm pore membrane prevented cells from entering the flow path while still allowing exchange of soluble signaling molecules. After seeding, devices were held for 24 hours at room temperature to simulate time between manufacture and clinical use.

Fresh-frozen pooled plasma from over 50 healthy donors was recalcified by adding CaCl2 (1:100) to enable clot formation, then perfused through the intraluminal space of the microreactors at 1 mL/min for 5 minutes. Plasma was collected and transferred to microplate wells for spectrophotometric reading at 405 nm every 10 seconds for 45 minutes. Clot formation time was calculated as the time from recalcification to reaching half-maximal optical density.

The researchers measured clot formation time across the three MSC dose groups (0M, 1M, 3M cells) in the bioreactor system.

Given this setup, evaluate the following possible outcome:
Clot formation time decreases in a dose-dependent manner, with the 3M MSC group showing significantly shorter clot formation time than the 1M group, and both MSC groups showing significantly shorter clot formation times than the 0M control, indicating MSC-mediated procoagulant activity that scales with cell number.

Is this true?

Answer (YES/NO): YES